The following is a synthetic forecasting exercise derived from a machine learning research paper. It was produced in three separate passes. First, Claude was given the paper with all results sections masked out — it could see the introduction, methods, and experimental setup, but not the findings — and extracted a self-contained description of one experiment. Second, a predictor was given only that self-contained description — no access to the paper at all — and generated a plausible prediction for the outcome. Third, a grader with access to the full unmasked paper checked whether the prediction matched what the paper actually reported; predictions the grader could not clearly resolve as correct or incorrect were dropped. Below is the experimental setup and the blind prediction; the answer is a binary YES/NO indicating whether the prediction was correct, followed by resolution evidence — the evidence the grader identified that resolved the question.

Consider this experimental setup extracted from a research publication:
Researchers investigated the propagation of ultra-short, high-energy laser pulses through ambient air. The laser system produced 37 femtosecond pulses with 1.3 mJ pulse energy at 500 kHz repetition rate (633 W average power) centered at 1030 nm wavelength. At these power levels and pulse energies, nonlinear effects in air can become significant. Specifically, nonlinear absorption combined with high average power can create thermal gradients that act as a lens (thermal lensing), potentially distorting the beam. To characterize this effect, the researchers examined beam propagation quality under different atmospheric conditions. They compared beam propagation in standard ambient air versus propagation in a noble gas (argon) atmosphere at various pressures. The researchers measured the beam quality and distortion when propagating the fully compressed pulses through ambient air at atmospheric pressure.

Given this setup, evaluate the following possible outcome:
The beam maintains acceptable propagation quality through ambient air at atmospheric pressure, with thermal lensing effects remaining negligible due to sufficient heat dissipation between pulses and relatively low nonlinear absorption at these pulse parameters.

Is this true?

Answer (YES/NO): NO